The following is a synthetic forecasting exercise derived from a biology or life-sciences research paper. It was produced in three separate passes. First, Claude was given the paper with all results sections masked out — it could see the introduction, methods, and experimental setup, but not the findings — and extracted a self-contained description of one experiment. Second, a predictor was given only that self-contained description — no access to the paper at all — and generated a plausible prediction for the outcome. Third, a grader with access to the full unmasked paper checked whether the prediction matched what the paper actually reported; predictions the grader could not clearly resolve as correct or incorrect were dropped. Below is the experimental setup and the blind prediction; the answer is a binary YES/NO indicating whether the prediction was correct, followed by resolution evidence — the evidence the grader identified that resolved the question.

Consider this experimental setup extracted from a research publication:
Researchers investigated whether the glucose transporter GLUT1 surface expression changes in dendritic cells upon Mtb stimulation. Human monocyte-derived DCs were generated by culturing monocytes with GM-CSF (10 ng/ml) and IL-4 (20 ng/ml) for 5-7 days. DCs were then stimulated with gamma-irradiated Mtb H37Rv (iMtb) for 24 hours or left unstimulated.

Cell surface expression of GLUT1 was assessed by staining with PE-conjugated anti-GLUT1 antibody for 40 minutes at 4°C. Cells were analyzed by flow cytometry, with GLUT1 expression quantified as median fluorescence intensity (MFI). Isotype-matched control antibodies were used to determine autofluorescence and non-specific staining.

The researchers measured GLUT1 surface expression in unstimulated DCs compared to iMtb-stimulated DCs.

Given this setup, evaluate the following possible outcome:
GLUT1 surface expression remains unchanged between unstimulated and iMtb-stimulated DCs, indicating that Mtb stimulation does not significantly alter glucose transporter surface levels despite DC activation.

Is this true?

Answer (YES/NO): NO